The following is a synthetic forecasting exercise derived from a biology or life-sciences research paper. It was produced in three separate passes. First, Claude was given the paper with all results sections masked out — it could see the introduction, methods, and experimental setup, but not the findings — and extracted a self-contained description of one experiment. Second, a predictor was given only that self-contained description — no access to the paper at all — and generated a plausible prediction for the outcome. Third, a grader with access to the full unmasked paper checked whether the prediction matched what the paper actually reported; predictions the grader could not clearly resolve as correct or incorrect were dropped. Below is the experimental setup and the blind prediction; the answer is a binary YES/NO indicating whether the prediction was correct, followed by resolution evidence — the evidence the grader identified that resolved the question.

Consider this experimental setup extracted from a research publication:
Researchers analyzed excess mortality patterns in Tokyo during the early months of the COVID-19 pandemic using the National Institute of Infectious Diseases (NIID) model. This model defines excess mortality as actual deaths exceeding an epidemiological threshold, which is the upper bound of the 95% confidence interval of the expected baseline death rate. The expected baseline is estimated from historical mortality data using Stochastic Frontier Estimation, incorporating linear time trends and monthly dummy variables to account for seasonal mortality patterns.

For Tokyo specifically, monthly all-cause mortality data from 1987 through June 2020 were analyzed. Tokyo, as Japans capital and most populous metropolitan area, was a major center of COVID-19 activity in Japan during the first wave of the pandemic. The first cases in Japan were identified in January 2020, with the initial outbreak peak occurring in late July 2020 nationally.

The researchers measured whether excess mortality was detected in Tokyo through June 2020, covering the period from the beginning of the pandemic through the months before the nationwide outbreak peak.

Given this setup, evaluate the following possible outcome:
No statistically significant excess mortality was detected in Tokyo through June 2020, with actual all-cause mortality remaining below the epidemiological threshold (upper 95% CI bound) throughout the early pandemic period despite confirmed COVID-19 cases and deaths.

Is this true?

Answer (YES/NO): YES